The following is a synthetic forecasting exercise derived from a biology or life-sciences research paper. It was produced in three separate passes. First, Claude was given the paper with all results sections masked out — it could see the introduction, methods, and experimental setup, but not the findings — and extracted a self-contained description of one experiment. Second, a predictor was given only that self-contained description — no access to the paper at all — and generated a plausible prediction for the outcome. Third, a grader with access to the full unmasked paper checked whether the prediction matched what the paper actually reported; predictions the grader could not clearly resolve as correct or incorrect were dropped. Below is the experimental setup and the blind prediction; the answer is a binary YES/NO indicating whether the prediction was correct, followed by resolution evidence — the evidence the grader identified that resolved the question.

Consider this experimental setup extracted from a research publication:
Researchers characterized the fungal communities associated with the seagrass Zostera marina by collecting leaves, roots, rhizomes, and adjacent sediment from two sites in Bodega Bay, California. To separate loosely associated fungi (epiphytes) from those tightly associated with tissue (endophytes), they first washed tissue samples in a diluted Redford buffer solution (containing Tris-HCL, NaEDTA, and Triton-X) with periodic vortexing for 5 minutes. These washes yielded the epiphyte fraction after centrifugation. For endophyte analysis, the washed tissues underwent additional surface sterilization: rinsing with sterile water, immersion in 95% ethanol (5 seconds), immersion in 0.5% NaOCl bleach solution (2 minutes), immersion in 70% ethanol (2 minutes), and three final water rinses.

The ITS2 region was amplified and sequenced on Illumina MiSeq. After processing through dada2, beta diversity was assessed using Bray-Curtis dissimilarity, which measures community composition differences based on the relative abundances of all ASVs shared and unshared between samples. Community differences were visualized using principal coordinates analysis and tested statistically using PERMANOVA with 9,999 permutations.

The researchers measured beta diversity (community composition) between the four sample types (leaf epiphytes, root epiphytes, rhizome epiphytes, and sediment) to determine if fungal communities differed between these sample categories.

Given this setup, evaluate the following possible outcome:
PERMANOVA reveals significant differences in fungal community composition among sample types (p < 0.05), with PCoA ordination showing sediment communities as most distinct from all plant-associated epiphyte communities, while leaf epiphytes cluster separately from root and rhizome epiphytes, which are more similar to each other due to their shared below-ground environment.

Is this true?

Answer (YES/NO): NO